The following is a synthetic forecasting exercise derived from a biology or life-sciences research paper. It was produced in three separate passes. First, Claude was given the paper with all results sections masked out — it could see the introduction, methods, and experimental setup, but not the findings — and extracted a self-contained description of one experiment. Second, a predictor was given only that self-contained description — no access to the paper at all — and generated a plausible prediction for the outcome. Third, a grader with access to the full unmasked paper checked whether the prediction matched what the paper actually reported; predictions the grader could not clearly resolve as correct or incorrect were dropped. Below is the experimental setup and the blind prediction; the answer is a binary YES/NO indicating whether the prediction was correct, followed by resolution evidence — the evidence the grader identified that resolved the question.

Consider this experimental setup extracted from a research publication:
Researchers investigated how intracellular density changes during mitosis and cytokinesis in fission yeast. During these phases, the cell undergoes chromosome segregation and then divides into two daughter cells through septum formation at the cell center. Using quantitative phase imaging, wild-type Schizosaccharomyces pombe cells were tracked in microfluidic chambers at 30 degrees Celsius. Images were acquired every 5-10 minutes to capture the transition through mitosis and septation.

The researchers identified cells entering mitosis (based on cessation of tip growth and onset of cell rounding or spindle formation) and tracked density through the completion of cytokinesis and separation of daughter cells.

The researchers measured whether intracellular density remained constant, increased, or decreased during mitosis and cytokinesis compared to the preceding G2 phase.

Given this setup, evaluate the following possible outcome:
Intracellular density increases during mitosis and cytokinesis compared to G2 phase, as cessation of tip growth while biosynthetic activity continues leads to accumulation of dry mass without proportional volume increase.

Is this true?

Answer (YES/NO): YES